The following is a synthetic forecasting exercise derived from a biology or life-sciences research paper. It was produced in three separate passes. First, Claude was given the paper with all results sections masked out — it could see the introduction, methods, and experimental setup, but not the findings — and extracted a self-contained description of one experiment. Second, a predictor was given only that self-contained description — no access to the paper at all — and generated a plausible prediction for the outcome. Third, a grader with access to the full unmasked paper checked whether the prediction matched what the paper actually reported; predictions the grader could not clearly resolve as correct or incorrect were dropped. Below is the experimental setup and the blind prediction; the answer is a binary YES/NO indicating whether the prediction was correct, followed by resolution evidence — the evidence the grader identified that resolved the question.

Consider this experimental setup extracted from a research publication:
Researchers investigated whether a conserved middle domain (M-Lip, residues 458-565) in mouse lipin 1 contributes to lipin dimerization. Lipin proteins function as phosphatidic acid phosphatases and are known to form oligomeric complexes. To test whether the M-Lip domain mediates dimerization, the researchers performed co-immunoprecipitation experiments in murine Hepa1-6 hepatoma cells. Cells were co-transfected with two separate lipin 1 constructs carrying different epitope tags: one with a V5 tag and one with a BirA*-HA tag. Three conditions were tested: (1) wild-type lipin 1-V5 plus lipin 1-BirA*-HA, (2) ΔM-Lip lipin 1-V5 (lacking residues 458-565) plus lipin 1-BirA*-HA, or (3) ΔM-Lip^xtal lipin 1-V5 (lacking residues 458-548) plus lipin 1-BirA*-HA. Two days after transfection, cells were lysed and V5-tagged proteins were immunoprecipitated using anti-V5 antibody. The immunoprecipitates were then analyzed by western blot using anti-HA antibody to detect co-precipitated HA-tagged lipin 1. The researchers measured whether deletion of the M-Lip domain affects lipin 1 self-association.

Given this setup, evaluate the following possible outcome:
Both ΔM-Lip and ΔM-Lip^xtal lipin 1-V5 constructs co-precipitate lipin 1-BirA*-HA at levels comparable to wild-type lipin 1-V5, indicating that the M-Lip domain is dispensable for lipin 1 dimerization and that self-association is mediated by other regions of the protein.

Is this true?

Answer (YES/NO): NO